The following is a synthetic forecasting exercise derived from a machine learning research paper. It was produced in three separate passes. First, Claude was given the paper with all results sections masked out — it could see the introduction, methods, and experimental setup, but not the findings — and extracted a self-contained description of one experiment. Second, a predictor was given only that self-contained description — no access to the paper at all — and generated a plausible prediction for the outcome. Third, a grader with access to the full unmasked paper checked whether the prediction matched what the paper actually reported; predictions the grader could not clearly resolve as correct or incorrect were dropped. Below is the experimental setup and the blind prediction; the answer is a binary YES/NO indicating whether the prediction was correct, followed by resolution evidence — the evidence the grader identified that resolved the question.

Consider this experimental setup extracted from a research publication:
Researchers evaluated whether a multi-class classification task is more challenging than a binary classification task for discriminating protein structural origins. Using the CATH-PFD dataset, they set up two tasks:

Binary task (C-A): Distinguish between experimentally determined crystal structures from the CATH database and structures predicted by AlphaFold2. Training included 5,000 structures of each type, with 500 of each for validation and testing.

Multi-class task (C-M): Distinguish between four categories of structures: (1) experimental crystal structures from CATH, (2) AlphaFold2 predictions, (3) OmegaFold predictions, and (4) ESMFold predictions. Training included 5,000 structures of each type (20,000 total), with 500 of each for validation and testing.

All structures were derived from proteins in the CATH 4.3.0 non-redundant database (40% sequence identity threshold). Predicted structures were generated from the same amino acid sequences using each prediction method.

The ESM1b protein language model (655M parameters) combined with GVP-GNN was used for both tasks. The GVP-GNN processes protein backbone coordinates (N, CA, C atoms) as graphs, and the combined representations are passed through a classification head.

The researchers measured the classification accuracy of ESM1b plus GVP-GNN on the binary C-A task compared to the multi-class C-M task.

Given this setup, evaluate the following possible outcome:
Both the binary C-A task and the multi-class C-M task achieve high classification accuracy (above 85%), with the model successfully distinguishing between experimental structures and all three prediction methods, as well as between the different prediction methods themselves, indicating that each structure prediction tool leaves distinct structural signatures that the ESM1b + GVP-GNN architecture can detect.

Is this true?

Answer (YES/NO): YES